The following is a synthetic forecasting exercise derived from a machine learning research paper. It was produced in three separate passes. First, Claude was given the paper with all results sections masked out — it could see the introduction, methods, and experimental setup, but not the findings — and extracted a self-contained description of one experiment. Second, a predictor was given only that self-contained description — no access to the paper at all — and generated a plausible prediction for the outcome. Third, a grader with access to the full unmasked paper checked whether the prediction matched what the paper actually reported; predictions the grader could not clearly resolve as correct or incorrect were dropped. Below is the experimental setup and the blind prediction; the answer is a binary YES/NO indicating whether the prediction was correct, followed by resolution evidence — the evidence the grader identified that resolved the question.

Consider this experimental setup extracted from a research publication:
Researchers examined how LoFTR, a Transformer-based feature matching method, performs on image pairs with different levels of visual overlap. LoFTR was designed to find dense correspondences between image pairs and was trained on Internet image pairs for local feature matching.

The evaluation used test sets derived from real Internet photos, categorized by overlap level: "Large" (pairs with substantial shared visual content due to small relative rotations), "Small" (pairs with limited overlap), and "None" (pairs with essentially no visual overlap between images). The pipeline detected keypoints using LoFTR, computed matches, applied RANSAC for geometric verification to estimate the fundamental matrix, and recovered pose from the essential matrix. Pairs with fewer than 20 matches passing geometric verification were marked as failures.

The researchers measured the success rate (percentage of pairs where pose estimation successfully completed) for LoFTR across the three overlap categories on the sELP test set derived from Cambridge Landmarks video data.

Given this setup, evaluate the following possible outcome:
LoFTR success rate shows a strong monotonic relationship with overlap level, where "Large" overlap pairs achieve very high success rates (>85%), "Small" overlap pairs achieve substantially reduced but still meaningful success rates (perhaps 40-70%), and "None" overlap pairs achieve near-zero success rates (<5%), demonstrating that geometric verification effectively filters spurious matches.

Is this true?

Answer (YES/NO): NO